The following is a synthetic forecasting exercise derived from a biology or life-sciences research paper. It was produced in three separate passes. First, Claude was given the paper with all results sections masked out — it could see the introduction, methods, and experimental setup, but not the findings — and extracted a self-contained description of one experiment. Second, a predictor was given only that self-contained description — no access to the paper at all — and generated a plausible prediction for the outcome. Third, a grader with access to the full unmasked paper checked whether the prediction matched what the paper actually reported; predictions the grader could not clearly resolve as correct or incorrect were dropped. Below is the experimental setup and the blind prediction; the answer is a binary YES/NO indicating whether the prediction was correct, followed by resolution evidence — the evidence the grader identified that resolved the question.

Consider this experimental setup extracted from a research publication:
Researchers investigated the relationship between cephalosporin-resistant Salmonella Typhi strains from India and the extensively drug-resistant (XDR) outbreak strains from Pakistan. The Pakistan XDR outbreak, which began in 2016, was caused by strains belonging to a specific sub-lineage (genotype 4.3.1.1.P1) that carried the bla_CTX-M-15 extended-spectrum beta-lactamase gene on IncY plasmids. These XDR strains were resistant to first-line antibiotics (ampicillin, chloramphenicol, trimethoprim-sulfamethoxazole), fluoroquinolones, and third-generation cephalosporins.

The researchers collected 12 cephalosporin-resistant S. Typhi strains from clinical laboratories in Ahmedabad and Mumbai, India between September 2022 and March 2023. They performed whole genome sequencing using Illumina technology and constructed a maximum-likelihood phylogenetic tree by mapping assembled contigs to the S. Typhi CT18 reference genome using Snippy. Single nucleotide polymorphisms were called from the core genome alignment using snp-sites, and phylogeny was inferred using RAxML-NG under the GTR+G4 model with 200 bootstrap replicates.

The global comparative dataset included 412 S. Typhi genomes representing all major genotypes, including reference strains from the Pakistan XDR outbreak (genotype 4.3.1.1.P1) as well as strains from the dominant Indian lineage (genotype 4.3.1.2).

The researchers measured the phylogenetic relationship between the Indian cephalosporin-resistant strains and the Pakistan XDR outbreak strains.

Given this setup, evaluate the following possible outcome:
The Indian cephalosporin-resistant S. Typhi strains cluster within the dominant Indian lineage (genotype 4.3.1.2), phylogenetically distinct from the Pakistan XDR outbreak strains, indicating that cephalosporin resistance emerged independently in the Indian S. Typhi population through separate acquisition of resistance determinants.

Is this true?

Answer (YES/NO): YES